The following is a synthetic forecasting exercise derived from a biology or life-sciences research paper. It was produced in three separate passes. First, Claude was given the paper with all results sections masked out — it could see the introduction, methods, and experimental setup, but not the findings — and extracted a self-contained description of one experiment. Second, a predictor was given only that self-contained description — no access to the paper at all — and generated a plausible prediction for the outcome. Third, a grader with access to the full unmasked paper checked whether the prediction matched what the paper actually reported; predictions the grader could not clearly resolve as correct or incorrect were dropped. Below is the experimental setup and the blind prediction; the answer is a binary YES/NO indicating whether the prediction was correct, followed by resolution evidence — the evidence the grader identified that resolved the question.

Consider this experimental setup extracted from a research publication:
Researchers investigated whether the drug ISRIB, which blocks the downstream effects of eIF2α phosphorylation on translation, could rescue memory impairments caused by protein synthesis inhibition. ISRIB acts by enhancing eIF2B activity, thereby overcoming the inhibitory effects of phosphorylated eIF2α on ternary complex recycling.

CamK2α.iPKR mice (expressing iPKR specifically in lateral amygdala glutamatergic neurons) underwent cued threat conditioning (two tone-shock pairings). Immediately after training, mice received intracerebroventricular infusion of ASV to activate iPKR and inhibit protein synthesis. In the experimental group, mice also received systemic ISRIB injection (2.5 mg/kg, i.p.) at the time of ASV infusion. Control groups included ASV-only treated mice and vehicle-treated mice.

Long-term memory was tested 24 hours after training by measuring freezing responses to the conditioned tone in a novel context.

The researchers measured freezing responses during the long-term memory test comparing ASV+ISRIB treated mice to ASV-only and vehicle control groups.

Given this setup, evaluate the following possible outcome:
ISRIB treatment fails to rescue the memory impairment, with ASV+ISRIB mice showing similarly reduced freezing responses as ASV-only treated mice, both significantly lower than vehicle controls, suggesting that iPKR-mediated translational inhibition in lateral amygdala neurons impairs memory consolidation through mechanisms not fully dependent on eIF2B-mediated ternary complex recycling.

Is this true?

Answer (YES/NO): NO